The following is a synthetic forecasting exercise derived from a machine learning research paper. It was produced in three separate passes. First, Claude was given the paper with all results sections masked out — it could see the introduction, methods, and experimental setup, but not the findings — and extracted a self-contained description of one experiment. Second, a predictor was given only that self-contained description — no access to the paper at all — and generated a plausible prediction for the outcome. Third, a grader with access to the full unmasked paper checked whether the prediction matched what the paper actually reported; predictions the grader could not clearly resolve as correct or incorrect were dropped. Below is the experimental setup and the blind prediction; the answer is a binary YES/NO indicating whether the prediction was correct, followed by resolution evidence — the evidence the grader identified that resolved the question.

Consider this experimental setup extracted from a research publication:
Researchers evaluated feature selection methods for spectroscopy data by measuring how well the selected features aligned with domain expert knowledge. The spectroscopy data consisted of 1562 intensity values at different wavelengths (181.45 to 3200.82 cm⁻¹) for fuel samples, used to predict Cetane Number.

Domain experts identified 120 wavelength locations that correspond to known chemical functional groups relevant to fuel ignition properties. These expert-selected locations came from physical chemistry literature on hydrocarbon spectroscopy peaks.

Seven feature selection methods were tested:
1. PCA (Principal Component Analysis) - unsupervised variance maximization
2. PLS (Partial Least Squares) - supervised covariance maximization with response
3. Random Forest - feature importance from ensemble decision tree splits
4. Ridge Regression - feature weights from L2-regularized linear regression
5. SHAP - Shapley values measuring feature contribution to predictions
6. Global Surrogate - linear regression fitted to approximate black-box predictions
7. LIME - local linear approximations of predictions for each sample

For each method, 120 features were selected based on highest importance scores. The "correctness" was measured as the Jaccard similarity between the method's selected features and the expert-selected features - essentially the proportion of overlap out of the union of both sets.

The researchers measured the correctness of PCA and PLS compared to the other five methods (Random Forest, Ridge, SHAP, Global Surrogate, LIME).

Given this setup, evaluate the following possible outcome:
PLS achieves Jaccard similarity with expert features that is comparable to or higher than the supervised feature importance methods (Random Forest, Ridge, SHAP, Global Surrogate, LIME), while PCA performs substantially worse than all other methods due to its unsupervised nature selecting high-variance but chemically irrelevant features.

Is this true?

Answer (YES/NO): NO